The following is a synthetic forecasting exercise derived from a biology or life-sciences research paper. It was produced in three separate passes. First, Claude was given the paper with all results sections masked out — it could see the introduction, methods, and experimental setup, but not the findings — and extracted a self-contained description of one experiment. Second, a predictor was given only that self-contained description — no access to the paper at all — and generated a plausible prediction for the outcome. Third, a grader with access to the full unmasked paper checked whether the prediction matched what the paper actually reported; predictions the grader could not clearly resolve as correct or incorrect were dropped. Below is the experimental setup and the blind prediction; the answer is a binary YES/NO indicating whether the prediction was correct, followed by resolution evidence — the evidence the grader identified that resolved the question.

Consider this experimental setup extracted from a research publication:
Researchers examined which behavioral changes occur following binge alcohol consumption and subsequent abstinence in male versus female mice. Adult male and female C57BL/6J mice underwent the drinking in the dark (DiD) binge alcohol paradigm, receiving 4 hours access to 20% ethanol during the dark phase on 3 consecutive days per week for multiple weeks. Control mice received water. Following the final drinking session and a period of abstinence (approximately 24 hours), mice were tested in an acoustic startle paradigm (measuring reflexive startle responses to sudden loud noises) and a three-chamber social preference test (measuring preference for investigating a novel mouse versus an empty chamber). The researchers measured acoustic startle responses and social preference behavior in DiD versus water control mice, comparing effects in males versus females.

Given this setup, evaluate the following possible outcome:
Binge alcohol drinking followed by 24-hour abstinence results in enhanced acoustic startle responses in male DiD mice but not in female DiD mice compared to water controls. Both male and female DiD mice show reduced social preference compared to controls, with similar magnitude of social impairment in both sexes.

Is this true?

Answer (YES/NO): NO